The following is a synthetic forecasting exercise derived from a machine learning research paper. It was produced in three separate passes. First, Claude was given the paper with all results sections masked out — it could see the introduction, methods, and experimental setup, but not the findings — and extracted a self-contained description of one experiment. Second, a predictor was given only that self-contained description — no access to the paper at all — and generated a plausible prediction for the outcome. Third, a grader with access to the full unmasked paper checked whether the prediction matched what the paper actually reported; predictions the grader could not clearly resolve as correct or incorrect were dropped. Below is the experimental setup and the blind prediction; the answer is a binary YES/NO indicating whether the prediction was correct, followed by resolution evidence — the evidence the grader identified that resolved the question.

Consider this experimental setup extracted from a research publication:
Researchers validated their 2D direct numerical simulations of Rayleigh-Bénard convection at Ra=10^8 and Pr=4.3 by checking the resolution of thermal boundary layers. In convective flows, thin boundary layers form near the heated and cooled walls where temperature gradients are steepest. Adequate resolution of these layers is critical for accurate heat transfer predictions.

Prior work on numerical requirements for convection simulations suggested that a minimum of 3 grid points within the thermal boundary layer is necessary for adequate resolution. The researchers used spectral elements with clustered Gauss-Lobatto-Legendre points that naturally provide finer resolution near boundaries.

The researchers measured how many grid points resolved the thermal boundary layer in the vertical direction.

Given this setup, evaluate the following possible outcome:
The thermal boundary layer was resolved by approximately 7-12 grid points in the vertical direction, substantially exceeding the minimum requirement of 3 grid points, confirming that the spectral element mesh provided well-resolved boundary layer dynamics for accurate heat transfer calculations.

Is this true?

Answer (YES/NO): NO